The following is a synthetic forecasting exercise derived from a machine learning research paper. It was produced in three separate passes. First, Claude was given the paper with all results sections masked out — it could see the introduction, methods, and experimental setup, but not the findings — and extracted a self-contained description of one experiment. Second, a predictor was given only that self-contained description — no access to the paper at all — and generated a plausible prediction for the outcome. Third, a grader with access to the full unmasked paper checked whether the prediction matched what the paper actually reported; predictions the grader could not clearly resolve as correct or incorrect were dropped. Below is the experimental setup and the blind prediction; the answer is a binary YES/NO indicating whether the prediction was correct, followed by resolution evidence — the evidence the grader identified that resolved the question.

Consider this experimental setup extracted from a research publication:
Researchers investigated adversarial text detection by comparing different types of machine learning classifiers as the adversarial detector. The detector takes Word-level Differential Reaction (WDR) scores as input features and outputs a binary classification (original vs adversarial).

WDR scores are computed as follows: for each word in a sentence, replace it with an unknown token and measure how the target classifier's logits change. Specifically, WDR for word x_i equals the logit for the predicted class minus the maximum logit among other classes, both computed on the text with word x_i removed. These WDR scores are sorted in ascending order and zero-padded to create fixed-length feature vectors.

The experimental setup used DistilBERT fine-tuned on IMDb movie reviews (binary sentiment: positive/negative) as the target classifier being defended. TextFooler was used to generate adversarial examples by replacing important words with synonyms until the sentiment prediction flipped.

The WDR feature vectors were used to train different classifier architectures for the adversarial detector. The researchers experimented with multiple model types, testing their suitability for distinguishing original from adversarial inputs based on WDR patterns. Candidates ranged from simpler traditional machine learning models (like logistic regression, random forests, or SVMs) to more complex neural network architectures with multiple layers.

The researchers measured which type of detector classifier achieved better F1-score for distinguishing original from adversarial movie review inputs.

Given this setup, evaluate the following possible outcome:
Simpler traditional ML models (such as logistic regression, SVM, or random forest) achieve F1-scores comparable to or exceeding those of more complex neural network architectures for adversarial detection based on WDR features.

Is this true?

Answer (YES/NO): YES